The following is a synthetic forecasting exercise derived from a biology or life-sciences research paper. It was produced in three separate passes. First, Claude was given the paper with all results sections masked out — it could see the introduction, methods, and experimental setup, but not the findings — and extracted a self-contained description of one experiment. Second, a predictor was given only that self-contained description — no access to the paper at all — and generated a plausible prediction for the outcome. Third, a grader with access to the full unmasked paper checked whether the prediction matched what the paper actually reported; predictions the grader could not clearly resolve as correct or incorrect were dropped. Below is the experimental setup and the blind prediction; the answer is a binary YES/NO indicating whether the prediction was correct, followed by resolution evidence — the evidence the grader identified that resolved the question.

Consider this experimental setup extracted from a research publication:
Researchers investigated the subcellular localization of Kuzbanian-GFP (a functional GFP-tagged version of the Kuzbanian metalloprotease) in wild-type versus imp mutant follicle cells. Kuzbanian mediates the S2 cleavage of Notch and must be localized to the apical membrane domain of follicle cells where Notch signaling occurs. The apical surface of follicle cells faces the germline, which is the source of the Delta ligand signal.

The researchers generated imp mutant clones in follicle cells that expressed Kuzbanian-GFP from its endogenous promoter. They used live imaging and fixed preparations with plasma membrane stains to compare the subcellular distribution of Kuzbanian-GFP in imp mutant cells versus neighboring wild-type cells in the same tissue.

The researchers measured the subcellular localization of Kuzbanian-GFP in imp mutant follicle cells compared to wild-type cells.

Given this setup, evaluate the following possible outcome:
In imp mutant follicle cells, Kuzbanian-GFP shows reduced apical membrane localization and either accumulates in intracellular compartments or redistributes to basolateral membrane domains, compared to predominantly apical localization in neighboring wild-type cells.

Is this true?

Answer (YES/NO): YES